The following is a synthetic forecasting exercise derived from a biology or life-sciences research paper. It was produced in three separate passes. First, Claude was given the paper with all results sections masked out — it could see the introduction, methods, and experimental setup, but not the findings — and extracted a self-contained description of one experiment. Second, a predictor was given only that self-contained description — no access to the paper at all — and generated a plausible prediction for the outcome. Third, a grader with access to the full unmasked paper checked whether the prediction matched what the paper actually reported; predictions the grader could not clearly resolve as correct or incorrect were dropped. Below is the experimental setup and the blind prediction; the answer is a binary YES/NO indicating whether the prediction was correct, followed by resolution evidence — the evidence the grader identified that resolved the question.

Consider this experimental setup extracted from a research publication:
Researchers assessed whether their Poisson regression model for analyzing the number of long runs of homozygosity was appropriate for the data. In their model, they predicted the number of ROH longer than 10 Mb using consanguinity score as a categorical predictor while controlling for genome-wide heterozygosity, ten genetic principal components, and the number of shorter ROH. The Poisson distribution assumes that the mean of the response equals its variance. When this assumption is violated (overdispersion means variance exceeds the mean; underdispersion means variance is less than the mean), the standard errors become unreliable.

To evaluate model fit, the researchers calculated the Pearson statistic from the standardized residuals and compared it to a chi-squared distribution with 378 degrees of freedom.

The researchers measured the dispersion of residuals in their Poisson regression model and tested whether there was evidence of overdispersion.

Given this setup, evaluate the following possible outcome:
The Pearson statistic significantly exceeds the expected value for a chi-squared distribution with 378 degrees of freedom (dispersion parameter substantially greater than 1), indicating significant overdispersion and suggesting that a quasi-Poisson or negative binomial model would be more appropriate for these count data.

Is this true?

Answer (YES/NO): NO